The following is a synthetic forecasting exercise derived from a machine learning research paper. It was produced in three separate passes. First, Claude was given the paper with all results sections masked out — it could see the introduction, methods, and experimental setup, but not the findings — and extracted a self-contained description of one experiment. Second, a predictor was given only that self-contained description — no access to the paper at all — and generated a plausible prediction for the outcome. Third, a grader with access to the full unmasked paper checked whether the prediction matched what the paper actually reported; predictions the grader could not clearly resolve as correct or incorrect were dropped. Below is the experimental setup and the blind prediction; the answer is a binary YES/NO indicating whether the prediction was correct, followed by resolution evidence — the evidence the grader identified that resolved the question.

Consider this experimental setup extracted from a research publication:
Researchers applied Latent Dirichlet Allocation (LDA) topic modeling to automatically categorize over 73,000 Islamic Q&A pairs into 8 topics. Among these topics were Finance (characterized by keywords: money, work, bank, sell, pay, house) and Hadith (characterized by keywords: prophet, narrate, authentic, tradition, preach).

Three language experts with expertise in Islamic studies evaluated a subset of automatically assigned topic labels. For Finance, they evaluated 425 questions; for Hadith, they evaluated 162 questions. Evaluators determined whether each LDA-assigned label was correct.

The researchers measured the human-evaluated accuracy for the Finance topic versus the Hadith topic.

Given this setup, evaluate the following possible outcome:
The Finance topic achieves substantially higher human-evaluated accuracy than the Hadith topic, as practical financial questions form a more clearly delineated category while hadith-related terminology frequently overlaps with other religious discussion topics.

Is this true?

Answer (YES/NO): YES